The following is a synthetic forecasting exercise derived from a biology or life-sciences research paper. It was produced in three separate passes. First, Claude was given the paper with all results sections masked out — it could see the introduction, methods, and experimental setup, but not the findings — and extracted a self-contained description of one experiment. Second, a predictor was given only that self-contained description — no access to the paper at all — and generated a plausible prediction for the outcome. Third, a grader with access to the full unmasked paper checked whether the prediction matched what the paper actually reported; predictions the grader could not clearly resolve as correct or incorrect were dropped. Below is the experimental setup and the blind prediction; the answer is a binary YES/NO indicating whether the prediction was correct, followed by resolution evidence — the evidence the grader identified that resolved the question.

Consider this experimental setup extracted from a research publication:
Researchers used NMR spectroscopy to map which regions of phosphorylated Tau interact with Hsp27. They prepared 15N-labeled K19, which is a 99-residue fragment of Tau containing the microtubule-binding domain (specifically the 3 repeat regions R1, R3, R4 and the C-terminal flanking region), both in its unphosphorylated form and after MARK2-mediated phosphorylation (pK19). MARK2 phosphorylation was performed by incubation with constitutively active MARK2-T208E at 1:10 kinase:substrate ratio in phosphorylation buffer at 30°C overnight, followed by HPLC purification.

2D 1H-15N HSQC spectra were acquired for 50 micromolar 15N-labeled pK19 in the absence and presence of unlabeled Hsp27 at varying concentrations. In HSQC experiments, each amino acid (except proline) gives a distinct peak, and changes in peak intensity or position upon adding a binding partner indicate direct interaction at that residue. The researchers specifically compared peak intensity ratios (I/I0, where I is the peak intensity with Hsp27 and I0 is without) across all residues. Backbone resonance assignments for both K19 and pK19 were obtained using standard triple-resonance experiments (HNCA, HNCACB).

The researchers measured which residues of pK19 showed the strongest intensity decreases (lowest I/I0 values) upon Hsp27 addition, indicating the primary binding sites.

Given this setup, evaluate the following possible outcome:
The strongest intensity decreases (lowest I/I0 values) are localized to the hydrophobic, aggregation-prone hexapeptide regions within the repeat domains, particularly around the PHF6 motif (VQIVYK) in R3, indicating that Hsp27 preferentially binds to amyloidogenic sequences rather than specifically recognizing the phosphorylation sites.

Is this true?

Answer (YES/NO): NO